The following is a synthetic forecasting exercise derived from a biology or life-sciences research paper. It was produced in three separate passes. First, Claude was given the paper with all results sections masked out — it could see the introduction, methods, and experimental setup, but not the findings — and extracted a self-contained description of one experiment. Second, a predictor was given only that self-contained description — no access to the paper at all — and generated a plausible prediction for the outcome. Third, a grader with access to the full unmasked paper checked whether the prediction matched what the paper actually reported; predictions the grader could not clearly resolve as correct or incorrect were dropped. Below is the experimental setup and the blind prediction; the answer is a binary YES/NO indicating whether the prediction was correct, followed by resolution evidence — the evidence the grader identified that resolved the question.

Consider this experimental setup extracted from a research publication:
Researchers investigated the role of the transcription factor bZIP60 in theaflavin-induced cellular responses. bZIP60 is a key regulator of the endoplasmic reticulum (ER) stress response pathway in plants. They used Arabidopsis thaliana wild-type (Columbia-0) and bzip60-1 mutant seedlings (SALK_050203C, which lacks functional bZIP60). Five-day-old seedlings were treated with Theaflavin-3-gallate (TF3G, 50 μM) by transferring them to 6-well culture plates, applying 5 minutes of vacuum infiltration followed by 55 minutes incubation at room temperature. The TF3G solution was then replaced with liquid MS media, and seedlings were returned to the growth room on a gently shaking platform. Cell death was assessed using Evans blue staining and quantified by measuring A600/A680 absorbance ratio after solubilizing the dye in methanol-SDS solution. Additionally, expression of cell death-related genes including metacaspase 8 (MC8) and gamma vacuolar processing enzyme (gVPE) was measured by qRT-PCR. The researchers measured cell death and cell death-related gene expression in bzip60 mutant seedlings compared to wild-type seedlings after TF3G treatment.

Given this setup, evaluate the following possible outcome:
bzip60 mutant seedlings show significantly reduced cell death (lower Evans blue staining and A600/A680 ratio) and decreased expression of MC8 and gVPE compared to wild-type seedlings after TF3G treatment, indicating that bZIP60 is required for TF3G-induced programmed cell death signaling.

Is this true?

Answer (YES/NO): YES